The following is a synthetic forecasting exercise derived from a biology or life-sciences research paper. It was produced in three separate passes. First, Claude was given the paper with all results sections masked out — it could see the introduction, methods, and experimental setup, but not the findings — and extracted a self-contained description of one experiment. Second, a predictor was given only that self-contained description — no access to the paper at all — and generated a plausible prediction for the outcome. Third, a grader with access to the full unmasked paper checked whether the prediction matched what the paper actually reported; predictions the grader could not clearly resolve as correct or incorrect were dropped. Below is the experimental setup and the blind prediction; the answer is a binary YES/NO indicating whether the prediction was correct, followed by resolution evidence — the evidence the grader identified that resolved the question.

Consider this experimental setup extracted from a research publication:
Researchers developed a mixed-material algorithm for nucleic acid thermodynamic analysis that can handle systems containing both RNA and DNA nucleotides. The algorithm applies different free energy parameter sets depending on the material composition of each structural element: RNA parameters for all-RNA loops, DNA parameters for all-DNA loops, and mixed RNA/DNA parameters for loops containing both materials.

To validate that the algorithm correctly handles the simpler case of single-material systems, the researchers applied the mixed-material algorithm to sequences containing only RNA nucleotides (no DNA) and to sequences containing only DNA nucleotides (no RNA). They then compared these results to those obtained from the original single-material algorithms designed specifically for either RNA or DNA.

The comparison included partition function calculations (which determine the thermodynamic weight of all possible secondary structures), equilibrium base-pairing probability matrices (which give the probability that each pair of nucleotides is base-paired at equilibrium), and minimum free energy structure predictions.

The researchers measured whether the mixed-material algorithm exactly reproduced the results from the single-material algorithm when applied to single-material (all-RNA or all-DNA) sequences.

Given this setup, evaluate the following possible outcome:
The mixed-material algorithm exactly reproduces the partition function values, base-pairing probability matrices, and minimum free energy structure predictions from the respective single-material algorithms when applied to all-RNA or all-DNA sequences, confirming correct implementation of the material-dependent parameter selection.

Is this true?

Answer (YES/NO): YES